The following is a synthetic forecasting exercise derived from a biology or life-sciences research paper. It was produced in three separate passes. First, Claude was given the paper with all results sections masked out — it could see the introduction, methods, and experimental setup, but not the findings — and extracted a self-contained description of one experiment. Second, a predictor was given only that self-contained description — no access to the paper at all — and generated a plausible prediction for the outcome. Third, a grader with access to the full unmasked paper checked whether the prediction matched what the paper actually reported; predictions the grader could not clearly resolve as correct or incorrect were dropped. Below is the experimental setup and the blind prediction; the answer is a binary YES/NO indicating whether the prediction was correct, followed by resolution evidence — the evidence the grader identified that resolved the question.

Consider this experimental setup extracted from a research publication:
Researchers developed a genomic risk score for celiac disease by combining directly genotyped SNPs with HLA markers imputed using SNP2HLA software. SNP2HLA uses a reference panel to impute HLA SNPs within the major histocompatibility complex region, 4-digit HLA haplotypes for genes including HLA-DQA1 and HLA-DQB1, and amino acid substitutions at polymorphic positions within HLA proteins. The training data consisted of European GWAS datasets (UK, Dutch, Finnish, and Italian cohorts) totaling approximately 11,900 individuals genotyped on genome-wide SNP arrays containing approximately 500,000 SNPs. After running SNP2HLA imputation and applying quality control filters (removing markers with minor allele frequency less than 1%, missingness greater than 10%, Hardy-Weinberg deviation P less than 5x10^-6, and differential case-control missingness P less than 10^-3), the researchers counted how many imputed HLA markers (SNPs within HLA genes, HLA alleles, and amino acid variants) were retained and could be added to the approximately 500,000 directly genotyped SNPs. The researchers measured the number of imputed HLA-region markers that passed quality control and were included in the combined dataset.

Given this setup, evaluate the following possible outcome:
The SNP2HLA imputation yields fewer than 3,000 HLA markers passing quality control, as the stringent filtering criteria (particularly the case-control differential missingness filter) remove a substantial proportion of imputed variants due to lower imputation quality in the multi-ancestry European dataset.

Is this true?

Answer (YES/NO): NO